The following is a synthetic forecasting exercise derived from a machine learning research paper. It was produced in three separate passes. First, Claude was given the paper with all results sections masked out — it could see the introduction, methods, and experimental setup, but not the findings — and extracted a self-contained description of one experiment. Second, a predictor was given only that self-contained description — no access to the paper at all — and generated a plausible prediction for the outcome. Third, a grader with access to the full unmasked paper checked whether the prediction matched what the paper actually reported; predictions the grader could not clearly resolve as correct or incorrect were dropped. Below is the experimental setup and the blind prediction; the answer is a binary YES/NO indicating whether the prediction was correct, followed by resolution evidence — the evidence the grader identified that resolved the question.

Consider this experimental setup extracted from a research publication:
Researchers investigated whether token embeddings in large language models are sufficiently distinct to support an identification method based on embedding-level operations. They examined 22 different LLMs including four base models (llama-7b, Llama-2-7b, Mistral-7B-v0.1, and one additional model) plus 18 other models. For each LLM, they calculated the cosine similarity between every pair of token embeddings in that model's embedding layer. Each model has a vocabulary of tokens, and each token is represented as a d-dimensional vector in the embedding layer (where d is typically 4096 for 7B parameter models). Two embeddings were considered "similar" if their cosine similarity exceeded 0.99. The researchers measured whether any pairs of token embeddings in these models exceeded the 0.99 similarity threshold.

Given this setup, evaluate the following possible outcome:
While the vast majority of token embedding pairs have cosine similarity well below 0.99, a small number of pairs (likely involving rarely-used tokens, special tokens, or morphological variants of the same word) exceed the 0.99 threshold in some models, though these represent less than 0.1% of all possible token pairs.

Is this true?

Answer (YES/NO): NO